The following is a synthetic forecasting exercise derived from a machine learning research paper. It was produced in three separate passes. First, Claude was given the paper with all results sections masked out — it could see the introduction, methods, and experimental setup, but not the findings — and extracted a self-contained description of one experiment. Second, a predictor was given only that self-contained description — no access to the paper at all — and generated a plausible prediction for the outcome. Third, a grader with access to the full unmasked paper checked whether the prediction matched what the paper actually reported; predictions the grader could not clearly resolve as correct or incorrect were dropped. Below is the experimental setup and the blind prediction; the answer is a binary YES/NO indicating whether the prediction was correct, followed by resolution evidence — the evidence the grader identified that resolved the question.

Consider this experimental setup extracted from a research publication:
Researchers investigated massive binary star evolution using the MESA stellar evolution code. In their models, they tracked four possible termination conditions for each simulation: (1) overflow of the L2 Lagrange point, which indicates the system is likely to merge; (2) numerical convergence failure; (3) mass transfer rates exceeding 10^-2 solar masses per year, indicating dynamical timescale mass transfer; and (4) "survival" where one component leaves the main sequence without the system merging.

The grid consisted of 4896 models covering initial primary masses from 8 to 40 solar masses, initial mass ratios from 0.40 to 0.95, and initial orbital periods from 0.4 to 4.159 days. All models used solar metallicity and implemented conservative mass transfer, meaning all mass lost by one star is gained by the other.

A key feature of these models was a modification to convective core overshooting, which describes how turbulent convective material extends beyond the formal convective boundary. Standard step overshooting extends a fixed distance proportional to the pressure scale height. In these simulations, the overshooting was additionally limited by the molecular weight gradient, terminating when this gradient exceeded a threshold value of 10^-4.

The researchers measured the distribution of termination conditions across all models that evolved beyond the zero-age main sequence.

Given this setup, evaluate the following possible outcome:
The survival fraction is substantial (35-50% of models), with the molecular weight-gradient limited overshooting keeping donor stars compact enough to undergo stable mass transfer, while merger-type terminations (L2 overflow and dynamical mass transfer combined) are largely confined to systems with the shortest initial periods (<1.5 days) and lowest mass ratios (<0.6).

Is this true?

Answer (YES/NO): NO